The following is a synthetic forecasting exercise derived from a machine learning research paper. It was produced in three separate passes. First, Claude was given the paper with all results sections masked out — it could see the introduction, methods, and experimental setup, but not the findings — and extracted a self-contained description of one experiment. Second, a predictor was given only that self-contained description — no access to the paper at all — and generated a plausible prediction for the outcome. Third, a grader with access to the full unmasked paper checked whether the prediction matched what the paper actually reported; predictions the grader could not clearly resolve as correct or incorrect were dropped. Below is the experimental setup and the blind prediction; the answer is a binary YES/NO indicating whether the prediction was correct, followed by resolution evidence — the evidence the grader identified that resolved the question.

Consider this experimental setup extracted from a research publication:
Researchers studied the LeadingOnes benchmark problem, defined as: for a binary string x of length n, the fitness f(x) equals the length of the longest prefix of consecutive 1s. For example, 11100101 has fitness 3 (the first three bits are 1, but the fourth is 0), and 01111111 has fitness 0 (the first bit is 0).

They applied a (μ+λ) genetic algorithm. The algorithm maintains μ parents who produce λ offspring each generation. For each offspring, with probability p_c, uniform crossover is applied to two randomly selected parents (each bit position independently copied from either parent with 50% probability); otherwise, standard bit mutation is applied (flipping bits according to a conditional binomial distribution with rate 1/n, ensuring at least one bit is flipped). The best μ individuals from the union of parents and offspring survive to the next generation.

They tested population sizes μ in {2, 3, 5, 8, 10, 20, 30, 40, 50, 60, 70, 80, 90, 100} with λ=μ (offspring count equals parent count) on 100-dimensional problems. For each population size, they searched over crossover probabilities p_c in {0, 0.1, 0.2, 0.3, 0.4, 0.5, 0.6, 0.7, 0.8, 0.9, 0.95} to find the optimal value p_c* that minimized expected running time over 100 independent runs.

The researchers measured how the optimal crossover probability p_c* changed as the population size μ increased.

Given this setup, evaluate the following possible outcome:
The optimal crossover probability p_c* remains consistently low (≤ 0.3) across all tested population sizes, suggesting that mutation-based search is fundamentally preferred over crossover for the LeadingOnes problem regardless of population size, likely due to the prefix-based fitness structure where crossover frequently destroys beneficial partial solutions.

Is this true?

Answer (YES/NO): NO